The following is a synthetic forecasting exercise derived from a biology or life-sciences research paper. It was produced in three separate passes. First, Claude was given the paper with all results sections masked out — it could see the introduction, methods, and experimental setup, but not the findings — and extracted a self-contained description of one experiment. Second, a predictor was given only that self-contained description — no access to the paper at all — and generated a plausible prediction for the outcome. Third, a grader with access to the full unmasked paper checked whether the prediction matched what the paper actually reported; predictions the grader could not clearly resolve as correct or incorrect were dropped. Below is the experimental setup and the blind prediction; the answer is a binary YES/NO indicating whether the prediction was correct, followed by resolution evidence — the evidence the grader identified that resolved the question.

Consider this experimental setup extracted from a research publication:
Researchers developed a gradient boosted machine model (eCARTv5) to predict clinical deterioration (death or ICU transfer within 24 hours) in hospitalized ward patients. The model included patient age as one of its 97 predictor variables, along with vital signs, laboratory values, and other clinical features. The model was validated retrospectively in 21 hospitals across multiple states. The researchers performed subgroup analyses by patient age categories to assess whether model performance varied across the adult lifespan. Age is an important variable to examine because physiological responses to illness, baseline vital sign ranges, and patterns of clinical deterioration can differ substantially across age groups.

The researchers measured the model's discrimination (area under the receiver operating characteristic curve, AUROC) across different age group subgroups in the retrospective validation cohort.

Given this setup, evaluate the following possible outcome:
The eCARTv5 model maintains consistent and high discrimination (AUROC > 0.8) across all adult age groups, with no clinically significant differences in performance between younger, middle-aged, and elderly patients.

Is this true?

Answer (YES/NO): NO